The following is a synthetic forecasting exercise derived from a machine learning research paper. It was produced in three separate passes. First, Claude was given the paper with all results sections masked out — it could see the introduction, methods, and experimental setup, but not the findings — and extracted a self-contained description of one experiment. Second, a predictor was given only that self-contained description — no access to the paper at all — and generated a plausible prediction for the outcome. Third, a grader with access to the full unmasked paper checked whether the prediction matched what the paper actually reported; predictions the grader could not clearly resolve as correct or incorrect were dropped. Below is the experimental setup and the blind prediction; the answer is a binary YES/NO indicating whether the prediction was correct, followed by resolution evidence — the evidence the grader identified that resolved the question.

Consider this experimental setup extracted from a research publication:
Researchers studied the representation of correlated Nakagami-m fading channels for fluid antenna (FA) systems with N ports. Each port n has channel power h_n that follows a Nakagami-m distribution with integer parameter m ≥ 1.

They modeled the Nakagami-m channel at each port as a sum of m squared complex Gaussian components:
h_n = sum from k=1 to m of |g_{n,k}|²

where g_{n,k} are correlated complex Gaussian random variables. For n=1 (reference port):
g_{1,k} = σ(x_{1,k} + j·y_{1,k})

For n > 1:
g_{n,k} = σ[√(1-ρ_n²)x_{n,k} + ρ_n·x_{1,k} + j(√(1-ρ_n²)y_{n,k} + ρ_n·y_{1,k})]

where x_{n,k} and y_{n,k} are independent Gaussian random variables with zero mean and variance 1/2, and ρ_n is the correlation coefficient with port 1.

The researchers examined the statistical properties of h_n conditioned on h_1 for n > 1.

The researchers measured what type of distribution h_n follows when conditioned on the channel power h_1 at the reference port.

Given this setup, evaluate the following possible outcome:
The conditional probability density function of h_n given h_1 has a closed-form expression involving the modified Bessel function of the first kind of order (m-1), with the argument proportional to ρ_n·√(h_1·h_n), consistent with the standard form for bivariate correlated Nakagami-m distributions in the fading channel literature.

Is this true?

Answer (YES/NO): YES